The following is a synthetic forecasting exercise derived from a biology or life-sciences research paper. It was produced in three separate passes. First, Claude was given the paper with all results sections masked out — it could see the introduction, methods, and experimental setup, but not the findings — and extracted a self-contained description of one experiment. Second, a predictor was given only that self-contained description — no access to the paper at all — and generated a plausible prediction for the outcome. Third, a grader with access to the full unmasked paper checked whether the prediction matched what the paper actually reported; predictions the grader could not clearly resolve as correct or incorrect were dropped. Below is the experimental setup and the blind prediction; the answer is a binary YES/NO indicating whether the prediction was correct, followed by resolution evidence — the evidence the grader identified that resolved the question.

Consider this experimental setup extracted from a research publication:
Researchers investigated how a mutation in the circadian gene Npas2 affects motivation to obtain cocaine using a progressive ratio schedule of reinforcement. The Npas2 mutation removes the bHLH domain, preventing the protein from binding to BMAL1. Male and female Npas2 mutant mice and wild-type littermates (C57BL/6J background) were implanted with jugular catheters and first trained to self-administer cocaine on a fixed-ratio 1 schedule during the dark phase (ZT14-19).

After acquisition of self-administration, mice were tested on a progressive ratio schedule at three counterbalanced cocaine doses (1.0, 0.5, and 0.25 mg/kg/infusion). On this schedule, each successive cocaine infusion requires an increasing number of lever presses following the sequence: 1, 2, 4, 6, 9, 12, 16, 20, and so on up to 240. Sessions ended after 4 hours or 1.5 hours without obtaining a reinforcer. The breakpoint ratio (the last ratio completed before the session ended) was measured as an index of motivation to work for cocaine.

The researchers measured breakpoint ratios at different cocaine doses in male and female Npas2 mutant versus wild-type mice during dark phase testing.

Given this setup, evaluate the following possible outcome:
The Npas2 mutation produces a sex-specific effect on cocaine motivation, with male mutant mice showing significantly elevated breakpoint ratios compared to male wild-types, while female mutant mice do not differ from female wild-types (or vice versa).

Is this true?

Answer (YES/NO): NO